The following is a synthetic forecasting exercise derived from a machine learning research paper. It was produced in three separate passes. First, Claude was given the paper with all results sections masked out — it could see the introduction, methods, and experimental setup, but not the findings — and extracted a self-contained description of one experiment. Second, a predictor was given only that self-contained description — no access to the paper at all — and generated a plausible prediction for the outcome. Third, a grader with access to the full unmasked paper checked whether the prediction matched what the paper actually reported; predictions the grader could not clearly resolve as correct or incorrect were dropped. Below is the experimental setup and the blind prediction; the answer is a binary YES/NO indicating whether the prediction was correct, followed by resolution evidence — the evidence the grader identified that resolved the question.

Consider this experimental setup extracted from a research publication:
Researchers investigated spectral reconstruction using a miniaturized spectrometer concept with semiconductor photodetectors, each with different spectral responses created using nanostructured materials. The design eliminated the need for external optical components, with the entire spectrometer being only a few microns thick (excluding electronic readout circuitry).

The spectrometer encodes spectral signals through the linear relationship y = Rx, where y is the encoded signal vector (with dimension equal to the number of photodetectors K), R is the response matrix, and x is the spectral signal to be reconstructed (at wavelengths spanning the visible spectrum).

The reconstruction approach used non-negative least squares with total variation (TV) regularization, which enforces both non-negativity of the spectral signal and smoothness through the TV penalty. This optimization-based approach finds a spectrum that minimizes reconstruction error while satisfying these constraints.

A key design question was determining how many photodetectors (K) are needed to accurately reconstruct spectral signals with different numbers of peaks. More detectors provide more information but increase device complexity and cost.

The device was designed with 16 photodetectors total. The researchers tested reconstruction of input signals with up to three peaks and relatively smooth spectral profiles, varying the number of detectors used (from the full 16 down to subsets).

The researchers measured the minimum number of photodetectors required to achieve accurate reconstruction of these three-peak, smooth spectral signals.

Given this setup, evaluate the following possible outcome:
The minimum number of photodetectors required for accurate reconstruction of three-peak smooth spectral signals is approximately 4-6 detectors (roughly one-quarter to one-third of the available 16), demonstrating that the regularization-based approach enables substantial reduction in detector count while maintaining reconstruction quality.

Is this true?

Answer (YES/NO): NO